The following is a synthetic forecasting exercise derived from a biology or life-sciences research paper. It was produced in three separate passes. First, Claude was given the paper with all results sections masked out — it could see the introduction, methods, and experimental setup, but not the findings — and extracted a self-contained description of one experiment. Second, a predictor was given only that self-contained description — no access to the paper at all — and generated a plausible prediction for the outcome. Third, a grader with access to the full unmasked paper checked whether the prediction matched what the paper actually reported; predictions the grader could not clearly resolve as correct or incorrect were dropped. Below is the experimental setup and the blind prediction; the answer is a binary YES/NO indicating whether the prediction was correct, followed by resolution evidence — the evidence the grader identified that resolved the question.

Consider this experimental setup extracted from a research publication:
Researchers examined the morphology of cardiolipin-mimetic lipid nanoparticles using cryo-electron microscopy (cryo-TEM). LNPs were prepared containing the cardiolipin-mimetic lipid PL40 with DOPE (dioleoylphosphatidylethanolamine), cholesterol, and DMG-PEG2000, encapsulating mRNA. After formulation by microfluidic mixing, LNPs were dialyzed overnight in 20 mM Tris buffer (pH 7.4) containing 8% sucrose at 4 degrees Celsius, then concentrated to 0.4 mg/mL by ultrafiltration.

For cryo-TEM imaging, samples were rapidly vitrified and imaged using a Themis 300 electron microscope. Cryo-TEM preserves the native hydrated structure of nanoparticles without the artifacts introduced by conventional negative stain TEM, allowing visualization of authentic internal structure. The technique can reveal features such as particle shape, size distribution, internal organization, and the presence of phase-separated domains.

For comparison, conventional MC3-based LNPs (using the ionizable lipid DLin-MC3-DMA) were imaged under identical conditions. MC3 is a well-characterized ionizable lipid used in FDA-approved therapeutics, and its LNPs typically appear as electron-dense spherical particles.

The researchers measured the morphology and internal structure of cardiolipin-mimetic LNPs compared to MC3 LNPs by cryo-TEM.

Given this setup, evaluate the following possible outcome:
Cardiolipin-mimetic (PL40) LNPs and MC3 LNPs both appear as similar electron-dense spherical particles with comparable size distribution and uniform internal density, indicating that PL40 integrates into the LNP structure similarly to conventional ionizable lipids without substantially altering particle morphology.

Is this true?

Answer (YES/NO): NO